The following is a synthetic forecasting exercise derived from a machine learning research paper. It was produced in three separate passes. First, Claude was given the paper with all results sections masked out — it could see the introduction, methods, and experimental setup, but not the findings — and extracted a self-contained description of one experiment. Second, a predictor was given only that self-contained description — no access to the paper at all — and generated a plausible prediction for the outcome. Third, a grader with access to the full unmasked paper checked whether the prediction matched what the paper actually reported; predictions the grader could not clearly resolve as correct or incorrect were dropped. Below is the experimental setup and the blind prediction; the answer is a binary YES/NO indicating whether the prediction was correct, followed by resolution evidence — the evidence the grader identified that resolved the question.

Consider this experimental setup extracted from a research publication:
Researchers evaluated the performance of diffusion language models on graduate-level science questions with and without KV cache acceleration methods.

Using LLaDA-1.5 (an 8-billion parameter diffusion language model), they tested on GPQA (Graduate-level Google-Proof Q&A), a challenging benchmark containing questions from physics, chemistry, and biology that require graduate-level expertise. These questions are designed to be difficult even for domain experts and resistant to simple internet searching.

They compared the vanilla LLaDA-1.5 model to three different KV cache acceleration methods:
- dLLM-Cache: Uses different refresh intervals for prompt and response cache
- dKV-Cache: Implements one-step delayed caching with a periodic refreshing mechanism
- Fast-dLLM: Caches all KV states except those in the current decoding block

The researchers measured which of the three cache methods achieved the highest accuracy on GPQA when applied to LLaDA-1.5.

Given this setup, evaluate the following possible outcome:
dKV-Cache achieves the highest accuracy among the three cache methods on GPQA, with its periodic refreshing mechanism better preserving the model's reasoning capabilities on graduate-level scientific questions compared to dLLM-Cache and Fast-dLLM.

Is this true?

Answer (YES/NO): YES